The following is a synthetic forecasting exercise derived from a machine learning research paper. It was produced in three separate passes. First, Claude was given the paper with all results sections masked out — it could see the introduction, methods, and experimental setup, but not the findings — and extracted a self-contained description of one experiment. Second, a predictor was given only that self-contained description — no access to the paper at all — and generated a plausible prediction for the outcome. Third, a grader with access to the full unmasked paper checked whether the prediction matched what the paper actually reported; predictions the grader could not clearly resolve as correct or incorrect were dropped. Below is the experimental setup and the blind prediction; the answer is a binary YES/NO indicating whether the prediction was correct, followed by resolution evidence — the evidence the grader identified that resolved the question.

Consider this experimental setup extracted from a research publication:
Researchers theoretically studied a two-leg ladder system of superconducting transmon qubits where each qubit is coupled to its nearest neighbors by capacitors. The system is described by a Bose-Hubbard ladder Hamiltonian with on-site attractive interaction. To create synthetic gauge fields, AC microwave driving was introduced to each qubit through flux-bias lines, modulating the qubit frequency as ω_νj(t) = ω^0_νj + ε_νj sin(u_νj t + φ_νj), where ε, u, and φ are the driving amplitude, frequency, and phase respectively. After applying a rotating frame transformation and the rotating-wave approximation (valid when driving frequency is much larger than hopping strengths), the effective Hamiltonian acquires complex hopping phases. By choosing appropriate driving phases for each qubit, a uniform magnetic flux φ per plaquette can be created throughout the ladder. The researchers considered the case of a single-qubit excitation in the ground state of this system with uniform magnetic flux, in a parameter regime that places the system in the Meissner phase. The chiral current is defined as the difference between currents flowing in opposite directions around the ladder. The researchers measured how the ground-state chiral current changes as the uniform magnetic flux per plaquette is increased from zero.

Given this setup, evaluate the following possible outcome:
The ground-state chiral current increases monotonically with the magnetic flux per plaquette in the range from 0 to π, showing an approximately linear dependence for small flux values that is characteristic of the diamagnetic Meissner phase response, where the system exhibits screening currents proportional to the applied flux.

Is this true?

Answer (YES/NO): NO